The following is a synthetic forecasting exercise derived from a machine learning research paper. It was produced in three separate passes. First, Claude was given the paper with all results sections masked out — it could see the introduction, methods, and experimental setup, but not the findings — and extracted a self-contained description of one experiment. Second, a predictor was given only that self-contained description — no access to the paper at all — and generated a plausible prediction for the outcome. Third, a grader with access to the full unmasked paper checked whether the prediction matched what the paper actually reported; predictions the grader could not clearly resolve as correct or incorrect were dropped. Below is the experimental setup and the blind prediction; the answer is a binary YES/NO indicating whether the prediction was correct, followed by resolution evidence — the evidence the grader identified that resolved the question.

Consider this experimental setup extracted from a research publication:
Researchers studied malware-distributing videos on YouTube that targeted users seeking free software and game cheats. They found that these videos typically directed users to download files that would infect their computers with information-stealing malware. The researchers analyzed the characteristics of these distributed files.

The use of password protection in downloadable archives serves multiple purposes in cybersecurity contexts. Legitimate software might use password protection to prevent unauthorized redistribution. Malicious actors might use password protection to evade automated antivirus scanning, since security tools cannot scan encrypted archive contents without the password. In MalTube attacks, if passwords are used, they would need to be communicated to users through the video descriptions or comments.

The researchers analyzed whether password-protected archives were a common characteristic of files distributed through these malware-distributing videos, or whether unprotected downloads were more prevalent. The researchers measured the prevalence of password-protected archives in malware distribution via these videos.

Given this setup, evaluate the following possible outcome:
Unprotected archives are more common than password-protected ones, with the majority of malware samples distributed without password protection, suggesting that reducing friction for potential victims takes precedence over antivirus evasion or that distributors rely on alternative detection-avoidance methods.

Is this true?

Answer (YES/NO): NO